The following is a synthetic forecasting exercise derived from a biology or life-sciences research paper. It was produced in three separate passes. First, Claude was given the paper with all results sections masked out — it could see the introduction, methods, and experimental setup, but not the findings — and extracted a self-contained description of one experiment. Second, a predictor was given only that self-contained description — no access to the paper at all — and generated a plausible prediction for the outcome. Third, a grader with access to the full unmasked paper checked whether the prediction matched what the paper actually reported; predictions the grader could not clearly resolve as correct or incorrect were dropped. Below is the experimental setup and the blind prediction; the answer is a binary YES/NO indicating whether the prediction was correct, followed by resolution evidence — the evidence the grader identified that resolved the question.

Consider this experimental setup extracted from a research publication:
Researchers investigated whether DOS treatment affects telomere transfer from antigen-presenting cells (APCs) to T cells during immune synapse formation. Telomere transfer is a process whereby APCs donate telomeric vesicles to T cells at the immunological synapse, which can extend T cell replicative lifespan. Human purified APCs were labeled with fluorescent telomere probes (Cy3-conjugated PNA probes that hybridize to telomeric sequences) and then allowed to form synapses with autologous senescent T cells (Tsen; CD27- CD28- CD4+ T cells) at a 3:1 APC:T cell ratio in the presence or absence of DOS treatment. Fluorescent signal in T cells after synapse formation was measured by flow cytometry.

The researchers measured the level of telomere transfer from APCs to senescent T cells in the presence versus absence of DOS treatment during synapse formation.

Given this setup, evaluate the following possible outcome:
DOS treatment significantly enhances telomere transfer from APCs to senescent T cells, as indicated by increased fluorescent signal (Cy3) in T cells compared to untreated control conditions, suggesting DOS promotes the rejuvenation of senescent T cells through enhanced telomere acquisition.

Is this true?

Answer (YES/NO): YES